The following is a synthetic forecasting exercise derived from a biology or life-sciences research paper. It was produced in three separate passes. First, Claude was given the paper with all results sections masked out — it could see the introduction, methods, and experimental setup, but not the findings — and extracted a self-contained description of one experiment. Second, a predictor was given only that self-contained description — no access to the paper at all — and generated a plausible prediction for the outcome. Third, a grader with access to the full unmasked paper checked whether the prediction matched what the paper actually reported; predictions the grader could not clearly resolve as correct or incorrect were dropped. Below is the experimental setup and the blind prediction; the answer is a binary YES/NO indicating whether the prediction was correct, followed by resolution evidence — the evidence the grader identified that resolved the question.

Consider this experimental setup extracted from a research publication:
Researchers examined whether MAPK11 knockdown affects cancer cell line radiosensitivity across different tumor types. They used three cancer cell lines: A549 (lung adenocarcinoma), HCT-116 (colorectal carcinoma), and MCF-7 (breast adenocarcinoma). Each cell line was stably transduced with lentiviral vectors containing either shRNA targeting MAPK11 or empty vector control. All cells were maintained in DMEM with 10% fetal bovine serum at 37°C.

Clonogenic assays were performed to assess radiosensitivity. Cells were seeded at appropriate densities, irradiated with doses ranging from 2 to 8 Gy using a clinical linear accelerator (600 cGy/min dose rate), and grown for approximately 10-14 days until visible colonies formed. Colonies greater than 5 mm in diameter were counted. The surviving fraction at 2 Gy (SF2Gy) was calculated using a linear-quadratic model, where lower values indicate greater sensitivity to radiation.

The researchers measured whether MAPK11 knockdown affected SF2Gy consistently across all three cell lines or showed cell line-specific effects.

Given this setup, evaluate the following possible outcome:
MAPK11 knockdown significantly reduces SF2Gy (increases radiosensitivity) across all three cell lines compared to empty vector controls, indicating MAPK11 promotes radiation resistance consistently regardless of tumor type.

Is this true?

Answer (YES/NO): YES